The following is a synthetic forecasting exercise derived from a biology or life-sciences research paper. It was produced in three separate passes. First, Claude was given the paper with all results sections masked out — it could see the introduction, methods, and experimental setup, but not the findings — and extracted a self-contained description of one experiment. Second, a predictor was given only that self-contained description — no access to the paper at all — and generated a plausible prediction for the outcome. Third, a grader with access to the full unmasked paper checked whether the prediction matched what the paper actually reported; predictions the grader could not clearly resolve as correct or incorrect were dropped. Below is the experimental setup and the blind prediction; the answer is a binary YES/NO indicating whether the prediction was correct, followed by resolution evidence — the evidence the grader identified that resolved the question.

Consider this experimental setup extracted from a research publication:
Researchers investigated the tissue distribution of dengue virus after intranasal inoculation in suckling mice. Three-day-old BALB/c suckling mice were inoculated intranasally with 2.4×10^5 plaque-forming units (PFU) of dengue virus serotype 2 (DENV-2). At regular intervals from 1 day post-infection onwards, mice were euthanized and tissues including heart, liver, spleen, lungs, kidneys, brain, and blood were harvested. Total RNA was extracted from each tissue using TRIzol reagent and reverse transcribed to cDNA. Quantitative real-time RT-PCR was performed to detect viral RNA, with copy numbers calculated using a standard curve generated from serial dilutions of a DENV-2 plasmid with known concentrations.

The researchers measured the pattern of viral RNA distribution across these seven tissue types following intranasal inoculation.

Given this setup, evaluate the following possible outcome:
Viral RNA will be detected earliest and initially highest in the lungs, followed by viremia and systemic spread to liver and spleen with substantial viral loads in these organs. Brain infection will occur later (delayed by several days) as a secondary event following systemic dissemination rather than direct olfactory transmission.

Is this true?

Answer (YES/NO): NO